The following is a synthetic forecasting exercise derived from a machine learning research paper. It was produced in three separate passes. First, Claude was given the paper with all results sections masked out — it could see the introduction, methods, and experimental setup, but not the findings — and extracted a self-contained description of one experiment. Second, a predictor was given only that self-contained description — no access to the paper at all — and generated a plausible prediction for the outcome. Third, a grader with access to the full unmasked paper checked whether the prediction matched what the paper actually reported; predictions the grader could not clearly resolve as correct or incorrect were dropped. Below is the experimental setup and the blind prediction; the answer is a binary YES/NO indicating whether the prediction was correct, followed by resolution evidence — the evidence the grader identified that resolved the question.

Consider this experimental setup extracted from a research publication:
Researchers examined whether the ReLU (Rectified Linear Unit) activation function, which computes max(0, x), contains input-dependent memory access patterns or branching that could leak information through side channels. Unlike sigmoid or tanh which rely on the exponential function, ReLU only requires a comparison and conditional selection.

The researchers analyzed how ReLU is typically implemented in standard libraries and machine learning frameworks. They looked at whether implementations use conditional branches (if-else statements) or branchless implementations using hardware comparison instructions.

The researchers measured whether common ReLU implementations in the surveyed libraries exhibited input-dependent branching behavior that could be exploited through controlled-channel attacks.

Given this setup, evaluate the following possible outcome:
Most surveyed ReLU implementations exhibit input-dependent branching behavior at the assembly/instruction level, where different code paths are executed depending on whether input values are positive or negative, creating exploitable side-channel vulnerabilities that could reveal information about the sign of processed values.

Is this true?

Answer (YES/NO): NO